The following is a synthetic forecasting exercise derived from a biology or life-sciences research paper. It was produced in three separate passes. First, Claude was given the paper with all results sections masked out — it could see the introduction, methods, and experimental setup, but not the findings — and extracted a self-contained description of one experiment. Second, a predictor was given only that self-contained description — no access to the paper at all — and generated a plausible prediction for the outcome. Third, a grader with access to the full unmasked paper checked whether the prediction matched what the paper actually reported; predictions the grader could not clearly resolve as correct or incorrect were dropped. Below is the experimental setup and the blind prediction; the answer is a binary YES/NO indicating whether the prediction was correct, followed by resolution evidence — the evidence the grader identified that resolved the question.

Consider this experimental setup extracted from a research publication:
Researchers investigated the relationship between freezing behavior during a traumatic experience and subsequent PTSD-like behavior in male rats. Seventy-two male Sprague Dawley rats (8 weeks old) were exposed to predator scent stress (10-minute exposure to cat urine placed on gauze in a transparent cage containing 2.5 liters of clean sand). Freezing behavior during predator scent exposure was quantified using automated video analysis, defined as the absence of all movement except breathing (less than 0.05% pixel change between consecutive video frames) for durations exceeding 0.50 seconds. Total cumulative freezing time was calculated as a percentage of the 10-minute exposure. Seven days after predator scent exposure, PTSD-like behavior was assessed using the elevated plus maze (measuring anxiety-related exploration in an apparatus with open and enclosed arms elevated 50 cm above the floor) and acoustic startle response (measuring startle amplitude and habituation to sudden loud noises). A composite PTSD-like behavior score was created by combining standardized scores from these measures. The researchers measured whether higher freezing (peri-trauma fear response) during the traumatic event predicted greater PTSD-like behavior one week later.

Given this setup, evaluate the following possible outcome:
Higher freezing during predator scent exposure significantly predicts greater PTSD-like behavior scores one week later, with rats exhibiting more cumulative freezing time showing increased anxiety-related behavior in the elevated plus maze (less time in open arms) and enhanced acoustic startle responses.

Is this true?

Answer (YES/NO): NO